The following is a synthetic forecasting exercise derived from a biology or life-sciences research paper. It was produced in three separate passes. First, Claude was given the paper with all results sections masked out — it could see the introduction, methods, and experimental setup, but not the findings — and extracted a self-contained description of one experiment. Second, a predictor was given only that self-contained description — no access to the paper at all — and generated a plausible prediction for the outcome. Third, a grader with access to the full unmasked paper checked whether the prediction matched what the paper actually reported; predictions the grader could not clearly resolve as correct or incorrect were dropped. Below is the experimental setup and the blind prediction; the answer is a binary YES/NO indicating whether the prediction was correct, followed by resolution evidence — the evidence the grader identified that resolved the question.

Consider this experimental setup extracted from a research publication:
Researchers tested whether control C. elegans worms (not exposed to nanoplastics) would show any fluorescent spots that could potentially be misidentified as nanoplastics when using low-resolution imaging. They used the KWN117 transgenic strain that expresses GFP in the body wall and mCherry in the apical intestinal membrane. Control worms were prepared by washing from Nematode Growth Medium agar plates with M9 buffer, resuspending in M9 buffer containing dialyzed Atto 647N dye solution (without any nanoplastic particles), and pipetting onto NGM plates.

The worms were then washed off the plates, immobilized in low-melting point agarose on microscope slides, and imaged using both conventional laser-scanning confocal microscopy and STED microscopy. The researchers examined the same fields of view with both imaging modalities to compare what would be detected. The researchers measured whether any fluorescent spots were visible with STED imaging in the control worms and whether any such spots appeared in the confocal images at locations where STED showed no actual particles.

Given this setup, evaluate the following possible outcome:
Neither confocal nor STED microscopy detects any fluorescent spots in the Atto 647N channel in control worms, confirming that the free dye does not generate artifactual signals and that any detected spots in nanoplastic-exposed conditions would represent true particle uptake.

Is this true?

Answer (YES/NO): NO